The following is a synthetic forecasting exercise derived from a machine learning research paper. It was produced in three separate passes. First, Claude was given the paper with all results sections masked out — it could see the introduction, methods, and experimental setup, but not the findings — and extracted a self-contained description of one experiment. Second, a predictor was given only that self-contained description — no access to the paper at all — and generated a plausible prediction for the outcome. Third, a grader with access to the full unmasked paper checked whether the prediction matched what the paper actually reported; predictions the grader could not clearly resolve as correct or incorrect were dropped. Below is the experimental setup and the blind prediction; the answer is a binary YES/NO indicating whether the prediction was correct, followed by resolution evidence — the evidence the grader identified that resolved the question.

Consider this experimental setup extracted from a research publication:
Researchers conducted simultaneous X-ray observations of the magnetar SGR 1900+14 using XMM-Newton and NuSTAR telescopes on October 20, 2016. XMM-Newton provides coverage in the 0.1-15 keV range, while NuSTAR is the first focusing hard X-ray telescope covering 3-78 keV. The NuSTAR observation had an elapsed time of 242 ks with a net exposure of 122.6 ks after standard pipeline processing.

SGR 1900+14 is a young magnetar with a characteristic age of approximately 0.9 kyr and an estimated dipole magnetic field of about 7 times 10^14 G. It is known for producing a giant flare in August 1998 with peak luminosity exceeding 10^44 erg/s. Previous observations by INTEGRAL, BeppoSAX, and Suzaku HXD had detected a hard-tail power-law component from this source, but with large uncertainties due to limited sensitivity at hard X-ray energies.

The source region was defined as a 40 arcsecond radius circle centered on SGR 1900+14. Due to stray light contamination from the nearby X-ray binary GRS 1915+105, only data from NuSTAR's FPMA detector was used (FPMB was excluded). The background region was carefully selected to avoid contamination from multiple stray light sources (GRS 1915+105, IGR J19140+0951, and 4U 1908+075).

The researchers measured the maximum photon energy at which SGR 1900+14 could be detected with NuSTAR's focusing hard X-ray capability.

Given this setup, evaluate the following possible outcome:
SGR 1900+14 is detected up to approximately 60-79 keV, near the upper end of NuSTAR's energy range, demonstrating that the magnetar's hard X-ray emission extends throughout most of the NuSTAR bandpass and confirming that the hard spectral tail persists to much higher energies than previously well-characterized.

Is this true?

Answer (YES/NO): YES